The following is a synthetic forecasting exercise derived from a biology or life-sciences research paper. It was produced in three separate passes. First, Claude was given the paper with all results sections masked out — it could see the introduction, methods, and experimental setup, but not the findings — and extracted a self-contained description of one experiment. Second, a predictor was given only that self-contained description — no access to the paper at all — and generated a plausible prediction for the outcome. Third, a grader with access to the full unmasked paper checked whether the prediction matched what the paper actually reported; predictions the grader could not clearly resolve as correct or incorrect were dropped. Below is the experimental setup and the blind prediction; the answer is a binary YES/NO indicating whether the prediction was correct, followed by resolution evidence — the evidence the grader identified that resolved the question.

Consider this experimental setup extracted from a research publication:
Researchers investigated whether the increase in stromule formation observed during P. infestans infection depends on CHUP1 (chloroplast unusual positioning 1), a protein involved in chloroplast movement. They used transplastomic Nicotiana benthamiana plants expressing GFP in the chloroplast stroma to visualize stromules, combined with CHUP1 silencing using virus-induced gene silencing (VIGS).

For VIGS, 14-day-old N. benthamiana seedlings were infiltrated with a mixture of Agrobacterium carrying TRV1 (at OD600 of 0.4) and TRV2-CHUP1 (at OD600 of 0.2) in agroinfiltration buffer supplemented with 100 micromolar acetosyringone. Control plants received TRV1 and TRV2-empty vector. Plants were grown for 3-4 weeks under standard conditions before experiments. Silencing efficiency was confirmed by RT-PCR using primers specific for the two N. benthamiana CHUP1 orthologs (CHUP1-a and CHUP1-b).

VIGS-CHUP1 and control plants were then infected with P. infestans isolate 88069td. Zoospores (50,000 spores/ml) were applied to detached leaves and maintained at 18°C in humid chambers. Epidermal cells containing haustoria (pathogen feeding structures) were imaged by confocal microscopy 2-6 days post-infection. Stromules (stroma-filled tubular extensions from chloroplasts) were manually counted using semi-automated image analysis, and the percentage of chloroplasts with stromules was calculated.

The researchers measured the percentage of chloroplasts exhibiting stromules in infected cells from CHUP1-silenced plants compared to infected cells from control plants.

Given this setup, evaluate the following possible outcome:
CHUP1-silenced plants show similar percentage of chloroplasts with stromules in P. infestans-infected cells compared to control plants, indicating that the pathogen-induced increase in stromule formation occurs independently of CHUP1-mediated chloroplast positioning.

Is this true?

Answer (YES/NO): NO